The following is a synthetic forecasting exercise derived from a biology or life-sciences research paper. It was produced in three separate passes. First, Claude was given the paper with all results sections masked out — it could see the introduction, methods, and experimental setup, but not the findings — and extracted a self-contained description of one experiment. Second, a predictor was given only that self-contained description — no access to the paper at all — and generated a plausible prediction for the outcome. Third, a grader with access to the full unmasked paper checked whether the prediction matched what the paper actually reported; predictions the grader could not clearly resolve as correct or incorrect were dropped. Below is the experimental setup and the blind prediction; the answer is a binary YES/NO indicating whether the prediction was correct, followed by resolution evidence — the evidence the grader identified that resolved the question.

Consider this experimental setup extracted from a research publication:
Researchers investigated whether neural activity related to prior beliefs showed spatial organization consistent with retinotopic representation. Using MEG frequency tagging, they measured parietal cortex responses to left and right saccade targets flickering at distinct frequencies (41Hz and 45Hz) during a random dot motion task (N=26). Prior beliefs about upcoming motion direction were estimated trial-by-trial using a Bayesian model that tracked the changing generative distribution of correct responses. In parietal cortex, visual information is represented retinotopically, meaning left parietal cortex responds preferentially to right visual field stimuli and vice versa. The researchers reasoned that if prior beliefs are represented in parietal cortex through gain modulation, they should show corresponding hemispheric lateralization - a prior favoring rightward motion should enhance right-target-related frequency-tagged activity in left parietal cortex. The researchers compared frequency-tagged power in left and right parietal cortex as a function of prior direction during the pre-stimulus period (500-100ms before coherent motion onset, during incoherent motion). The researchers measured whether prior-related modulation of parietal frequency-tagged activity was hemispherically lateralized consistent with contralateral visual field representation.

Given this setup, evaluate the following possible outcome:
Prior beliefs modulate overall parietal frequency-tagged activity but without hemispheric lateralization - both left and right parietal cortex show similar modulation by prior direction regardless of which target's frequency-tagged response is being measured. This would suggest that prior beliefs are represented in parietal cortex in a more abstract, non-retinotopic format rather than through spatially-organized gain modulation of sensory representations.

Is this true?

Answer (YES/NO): NO